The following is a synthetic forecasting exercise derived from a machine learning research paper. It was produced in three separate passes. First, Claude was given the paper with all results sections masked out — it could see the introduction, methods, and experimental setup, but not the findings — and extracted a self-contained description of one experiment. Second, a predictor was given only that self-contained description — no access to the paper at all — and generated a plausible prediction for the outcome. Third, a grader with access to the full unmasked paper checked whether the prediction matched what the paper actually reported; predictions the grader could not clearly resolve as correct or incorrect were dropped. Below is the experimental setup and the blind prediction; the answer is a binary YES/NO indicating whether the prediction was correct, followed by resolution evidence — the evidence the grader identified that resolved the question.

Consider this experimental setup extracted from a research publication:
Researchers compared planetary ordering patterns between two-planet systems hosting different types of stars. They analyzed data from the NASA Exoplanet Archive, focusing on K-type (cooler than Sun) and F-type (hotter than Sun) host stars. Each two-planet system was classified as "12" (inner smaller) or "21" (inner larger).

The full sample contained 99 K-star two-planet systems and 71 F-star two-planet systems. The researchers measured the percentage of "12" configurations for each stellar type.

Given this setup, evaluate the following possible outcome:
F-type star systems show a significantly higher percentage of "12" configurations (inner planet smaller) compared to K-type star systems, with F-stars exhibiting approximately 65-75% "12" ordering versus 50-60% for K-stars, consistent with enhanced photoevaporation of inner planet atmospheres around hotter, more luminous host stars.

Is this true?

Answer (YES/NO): NO